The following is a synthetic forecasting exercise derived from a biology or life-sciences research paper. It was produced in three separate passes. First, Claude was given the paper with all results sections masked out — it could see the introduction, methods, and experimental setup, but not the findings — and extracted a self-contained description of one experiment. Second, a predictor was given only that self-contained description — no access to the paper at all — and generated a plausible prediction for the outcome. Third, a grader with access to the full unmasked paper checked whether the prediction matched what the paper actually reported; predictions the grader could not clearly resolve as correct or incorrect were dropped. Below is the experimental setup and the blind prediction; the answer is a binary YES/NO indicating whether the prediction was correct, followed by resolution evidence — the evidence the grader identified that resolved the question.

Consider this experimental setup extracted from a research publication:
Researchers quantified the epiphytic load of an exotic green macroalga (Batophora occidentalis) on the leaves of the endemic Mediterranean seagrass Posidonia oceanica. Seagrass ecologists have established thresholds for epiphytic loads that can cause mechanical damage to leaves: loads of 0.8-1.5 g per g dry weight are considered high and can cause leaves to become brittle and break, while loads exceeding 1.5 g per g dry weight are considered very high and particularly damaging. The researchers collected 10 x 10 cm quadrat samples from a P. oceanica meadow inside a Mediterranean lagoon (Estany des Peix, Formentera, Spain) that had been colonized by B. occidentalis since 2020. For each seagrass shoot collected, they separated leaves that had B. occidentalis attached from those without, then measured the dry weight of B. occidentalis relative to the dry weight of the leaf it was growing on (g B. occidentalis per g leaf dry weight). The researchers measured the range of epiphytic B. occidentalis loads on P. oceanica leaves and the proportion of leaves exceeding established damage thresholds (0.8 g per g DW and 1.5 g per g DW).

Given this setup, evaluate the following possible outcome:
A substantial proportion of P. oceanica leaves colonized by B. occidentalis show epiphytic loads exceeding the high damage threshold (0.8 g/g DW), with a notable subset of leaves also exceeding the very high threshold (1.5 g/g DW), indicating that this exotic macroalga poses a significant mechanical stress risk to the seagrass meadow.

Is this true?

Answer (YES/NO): YES